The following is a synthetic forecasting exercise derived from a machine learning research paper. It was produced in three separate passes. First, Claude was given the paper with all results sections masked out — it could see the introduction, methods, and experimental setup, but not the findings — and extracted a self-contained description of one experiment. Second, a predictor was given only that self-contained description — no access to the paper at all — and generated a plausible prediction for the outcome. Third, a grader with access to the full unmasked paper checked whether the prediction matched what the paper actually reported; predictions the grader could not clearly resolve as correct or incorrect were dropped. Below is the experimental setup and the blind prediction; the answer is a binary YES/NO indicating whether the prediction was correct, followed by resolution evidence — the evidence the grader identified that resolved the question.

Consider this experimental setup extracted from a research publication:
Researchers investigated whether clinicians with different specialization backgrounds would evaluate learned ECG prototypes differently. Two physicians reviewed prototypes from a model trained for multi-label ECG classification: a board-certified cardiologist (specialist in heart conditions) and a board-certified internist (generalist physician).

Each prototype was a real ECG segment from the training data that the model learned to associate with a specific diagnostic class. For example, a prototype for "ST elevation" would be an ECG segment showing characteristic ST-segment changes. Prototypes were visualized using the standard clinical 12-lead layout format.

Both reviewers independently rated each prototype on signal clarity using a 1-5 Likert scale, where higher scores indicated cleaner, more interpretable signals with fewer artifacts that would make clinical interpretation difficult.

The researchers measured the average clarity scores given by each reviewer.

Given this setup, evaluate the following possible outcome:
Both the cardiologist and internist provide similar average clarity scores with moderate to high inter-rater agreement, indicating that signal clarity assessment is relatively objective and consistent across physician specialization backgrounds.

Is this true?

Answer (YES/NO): NO